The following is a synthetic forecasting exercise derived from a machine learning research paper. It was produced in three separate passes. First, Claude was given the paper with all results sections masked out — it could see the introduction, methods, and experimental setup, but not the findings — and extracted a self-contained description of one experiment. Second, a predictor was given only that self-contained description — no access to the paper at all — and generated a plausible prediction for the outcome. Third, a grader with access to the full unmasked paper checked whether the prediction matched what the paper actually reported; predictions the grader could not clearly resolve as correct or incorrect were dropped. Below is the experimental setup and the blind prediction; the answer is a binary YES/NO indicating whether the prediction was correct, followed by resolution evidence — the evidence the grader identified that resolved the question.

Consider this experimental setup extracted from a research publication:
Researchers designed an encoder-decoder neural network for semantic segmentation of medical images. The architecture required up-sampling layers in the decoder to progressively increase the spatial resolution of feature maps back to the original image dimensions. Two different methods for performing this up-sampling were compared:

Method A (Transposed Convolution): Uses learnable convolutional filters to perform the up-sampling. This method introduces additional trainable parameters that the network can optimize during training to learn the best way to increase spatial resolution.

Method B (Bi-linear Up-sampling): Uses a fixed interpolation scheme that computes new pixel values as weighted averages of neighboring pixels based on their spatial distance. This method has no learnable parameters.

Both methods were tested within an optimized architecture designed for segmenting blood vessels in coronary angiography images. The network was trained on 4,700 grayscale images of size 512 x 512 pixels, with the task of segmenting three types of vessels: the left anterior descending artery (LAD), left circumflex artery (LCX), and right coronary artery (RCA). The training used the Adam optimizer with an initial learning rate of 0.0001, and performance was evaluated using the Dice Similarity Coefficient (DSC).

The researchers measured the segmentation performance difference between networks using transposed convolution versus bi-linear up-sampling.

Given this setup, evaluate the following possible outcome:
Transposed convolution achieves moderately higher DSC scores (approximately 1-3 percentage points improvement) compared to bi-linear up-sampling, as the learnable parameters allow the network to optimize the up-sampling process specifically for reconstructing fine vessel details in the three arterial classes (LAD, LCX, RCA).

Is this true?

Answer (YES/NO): NO